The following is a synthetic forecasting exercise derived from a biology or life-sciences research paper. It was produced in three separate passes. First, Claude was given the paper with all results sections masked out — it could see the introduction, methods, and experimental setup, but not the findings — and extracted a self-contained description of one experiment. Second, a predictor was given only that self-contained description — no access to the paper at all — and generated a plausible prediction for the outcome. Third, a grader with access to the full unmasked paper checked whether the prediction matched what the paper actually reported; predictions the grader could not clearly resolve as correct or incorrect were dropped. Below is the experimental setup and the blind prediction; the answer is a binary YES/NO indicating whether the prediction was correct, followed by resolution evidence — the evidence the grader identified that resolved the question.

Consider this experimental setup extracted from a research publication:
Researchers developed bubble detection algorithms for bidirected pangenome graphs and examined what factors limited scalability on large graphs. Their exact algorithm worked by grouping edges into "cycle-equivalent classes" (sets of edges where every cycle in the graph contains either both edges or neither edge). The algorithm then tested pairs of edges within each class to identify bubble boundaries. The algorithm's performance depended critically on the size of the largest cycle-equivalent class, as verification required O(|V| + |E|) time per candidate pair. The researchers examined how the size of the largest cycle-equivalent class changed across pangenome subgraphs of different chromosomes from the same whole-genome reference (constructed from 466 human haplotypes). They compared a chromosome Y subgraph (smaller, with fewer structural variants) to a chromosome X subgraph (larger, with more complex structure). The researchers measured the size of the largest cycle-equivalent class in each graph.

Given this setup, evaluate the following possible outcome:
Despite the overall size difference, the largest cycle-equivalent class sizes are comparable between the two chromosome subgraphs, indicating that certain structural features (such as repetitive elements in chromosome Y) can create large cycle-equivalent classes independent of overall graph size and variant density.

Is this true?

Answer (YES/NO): NO